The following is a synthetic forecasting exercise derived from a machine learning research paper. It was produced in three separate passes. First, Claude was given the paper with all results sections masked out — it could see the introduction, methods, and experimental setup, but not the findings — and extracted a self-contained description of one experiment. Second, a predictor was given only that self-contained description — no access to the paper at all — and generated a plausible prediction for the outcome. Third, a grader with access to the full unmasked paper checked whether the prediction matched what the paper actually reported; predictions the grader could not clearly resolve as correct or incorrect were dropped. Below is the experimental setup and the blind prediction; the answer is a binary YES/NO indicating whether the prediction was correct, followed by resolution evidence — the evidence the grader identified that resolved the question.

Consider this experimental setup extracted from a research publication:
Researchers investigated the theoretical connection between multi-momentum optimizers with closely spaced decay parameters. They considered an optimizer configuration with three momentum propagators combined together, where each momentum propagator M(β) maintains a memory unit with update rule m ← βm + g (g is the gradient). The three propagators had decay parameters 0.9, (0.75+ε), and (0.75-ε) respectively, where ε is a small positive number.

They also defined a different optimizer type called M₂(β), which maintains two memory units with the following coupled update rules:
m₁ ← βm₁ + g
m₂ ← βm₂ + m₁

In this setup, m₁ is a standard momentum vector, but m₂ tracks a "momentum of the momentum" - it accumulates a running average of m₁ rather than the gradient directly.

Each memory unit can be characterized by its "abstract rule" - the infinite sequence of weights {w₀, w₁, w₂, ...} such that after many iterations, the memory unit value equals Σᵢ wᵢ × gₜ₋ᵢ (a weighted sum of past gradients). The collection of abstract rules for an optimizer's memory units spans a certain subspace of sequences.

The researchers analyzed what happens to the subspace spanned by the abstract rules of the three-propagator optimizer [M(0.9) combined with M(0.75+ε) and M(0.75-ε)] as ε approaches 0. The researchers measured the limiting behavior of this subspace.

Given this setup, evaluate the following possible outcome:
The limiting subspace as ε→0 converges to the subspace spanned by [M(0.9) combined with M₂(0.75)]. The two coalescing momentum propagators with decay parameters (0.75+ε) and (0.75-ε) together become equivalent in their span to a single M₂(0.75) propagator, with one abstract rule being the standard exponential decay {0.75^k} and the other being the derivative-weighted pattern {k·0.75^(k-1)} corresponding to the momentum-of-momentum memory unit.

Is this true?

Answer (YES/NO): YES